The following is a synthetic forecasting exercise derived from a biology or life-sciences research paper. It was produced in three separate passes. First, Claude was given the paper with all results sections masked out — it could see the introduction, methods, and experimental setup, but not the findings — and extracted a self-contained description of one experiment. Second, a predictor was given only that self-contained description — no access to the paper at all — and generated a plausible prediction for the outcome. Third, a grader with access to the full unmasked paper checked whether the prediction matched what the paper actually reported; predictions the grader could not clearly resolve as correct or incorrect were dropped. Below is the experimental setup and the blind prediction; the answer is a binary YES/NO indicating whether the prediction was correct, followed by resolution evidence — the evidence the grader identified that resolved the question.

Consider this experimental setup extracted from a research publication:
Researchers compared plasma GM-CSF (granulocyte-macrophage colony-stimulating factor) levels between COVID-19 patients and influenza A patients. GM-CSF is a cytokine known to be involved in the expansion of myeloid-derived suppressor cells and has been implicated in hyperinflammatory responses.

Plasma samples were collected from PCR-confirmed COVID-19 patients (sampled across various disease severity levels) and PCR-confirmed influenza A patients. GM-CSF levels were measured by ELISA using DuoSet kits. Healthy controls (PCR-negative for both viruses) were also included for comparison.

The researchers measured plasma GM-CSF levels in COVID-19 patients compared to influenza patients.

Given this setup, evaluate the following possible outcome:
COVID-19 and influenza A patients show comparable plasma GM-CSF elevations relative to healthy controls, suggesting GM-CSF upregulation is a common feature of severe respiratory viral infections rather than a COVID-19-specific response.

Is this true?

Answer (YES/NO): NO